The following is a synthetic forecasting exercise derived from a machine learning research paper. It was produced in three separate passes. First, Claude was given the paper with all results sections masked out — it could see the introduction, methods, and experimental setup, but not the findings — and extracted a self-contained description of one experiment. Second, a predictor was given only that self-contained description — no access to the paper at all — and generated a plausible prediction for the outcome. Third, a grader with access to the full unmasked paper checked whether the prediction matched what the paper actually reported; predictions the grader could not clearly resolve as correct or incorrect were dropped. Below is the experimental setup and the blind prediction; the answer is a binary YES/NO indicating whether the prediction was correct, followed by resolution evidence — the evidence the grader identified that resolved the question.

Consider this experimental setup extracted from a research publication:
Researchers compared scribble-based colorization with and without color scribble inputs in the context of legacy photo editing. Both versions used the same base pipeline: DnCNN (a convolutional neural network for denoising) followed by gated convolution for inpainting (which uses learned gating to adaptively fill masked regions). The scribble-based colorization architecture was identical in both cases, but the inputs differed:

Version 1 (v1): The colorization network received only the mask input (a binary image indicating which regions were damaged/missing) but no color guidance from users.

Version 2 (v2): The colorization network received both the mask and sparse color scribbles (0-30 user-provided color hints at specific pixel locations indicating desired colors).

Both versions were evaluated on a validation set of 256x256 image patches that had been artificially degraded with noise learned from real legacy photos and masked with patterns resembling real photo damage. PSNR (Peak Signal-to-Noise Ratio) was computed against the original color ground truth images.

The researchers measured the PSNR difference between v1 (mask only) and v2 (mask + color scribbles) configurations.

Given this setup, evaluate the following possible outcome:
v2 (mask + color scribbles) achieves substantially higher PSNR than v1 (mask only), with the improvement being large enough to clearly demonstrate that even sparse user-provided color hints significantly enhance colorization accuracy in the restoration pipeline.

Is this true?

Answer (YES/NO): YES